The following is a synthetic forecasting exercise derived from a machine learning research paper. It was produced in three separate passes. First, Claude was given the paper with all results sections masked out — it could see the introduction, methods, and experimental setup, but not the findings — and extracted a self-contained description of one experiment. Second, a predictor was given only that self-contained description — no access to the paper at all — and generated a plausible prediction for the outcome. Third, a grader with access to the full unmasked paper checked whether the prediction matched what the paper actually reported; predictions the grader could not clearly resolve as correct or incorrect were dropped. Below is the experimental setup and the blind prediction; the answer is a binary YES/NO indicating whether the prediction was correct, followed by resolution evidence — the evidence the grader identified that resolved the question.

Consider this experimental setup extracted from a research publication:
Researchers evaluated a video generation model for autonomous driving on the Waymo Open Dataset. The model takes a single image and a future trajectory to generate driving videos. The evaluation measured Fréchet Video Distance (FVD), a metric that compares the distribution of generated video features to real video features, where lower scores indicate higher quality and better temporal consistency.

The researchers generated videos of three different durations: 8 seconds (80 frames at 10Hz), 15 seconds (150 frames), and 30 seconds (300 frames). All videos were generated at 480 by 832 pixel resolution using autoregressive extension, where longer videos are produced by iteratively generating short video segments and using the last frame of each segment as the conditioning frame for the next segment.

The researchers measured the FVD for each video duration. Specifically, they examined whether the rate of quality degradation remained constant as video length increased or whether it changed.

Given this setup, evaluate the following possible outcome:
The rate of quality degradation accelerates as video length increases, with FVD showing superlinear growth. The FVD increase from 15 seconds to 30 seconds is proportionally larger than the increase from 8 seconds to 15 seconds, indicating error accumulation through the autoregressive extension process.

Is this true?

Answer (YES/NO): NO